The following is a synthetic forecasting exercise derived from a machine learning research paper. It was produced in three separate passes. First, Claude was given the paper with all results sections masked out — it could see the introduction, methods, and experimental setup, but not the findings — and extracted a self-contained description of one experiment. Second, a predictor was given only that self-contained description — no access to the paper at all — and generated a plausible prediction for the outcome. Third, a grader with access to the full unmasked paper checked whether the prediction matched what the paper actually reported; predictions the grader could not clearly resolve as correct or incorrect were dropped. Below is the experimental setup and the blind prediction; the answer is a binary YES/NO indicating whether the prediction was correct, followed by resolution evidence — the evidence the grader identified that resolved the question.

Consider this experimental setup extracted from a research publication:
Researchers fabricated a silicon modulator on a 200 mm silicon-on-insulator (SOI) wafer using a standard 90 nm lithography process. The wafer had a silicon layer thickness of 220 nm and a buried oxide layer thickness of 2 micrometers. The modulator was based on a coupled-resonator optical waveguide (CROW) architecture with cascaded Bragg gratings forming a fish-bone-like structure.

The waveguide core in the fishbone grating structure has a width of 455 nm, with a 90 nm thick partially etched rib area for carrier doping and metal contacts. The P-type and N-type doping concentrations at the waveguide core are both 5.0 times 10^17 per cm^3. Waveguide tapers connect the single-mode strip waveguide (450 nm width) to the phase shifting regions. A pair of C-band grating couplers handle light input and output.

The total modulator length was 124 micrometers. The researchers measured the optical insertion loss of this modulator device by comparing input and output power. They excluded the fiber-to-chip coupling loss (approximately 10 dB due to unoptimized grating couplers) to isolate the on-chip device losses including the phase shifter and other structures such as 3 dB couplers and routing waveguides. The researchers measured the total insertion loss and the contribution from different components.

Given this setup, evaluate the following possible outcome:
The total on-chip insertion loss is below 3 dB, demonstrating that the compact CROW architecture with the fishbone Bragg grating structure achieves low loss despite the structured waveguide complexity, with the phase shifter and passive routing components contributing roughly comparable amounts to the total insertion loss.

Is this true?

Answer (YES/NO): NO